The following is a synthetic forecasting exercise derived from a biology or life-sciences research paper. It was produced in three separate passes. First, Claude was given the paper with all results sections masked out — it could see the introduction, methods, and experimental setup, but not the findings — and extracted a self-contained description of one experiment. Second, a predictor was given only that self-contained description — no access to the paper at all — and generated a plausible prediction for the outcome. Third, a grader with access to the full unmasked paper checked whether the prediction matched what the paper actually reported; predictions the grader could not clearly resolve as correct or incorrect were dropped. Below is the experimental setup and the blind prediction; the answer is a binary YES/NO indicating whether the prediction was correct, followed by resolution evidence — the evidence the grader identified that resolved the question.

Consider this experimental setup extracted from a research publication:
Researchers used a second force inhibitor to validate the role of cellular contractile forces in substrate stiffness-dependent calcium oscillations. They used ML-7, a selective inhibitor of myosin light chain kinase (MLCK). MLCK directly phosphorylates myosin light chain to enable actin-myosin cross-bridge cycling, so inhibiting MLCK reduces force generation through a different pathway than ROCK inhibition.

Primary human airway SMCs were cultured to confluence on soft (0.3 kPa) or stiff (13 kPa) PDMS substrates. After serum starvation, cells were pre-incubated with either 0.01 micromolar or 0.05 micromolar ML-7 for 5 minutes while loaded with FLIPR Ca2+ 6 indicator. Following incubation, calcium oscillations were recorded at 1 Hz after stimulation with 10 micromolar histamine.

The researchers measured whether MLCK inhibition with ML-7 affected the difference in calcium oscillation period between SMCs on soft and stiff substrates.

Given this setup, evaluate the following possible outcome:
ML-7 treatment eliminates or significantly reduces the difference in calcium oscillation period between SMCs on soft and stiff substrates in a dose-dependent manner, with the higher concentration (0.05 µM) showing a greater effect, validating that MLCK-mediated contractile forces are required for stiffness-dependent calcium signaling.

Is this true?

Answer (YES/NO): YES